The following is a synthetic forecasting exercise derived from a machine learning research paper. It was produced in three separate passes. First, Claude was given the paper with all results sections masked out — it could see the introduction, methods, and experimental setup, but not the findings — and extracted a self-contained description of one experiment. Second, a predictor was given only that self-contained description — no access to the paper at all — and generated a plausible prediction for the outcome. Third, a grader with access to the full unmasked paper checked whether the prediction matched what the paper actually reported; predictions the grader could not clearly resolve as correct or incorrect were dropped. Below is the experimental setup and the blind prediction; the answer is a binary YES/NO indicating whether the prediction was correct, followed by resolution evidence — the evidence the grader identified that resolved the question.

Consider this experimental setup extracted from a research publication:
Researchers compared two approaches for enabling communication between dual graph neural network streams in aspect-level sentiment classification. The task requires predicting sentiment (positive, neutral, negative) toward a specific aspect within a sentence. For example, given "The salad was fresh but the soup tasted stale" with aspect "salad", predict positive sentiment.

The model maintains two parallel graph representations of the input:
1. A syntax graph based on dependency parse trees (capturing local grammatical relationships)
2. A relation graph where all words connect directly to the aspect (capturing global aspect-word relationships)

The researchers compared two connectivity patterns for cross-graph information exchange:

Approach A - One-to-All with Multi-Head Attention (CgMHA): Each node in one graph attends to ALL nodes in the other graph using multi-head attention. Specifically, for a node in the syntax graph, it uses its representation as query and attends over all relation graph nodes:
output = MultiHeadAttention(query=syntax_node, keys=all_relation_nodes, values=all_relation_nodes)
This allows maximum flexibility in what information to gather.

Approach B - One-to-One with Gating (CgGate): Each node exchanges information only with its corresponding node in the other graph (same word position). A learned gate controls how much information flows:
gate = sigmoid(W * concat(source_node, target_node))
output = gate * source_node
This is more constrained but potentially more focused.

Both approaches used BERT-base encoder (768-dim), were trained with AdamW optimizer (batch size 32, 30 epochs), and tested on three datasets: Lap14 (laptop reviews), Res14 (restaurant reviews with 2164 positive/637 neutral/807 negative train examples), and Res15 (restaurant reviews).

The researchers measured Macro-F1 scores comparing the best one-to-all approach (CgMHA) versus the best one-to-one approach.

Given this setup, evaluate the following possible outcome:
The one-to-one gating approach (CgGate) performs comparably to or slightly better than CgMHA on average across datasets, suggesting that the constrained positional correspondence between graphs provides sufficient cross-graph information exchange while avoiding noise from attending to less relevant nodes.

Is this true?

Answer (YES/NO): NO